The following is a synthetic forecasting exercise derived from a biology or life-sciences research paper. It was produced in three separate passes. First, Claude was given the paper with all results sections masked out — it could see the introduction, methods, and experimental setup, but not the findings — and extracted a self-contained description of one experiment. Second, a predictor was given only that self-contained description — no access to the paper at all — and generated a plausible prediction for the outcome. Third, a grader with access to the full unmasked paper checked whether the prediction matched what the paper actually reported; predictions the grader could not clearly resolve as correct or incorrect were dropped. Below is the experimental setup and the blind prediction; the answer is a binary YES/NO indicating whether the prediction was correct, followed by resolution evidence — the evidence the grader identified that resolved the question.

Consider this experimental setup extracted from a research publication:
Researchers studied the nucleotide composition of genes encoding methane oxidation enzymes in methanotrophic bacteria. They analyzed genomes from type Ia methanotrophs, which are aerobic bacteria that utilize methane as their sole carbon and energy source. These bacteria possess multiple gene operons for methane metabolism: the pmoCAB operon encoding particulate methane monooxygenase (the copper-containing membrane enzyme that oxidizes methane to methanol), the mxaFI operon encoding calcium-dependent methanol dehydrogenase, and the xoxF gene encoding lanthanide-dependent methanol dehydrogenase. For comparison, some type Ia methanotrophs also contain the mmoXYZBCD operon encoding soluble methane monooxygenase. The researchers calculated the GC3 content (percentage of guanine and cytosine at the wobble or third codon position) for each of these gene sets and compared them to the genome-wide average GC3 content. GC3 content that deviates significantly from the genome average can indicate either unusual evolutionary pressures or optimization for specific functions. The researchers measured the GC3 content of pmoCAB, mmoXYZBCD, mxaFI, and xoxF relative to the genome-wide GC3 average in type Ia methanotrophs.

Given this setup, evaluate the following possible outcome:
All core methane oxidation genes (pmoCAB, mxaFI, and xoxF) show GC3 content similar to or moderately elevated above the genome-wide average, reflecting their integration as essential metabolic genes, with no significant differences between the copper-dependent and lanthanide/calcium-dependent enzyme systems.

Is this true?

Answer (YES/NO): NO